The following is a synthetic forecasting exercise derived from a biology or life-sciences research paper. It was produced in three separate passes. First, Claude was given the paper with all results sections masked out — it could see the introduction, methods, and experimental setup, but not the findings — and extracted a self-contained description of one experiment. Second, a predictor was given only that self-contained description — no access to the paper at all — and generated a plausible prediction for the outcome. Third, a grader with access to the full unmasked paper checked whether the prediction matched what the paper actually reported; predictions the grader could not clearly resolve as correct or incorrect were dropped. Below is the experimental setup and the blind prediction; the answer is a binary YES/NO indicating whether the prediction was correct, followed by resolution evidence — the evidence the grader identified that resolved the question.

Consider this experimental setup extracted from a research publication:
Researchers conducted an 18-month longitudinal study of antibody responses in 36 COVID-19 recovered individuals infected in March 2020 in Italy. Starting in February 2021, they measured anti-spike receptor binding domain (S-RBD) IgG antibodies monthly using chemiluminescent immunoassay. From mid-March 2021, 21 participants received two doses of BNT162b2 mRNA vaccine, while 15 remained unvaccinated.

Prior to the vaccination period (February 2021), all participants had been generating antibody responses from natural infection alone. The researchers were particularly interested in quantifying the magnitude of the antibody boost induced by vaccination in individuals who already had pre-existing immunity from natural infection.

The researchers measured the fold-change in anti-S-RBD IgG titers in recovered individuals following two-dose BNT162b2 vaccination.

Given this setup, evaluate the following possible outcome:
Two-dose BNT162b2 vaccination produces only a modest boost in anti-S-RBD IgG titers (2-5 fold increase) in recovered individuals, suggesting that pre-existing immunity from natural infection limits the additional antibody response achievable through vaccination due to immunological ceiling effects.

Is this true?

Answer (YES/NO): NO